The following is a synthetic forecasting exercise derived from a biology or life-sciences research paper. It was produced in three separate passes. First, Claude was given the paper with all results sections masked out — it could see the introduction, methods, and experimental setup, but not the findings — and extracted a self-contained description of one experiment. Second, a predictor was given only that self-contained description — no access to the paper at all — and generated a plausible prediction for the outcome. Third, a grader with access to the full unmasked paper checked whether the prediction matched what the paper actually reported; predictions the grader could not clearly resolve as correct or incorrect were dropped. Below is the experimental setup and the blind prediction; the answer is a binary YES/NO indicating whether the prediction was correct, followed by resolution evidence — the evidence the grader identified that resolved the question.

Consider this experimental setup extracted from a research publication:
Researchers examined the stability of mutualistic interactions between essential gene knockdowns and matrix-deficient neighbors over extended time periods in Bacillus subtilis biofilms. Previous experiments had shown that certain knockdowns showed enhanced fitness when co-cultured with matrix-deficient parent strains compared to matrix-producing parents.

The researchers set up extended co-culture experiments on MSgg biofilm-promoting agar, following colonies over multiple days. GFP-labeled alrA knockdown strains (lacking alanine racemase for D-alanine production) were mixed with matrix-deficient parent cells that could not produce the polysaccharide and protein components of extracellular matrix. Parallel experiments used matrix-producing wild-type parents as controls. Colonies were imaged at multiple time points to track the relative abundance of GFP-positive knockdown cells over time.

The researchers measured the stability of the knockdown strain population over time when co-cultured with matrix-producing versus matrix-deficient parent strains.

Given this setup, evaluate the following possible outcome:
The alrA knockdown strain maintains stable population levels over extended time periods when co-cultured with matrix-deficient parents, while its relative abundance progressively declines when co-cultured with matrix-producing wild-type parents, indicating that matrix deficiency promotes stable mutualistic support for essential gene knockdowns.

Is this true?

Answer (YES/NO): YES